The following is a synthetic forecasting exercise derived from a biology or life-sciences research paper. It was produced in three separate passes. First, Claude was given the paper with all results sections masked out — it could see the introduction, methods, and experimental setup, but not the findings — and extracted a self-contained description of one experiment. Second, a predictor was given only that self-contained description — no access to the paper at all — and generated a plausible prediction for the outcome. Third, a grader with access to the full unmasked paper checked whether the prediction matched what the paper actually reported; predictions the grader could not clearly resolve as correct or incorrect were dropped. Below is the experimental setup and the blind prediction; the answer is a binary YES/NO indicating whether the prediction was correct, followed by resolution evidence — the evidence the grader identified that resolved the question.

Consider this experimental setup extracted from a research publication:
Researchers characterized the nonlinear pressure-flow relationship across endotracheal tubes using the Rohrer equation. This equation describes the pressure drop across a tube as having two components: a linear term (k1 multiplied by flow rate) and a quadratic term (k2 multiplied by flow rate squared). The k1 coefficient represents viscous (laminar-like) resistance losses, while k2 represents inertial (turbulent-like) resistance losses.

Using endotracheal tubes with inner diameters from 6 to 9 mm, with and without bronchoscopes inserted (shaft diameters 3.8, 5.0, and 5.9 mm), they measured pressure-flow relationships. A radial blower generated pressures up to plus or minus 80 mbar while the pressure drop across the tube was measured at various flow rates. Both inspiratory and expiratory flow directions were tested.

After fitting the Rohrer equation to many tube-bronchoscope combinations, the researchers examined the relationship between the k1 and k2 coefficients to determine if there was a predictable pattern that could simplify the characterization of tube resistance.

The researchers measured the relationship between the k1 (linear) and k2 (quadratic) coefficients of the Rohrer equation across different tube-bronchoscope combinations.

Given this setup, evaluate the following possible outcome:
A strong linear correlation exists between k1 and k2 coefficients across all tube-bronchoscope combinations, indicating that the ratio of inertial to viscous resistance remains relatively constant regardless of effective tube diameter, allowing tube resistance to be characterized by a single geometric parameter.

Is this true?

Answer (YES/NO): YES